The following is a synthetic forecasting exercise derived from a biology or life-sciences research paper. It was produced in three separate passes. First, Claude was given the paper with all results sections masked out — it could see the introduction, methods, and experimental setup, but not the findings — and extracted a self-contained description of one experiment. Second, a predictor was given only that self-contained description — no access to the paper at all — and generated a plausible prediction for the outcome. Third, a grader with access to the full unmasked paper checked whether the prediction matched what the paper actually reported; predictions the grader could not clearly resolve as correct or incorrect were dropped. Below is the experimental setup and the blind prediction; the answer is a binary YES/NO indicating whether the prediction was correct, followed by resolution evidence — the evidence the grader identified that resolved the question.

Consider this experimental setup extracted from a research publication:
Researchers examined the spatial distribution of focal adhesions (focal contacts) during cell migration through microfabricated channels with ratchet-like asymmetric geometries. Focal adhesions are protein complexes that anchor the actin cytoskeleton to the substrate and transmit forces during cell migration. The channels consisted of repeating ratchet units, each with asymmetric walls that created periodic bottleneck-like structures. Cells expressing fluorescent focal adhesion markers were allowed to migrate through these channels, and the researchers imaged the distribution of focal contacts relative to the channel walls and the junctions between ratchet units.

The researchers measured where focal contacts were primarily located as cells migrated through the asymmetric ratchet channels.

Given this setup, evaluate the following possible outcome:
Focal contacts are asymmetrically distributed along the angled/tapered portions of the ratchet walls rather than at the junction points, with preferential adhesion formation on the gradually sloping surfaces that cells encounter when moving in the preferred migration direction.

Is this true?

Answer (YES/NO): NO